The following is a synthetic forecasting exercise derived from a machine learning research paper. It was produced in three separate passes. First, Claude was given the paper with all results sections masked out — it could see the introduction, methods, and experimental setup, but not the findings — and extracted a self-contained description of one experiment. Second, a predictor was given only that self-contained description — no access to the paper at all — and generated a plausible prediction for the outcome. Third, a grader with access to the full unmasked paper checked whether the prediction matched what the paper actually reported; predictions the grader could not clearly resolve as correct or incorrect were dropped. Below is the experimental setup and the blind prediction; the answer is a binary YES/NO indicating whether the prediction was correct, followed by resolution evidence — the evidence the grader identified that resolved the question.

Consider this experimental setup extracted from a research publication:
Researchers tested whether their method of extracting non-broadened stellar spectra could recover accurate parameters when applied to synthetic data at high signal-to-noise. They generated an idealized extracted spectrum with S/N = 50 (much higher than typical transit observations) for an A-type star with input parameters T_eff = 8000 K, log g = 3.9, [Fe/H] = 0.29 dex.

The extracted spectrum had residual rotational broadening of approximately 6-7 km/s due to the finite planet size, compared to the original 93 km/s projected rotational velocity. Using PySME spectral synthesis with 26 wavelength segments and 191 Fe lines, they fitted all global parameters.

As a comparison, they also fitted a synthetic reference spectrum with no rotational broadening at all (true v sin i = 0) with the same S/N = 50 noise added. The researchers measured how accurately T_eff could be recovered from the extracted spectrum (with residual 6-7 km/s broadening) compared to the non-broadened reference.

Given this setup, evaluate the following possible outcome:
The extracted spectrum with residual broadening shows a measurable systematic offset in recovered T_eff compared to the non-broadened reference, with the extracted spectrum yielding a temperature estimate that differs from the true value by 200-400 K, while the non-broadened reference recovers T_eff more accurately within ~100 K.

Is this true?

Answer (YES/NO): NO